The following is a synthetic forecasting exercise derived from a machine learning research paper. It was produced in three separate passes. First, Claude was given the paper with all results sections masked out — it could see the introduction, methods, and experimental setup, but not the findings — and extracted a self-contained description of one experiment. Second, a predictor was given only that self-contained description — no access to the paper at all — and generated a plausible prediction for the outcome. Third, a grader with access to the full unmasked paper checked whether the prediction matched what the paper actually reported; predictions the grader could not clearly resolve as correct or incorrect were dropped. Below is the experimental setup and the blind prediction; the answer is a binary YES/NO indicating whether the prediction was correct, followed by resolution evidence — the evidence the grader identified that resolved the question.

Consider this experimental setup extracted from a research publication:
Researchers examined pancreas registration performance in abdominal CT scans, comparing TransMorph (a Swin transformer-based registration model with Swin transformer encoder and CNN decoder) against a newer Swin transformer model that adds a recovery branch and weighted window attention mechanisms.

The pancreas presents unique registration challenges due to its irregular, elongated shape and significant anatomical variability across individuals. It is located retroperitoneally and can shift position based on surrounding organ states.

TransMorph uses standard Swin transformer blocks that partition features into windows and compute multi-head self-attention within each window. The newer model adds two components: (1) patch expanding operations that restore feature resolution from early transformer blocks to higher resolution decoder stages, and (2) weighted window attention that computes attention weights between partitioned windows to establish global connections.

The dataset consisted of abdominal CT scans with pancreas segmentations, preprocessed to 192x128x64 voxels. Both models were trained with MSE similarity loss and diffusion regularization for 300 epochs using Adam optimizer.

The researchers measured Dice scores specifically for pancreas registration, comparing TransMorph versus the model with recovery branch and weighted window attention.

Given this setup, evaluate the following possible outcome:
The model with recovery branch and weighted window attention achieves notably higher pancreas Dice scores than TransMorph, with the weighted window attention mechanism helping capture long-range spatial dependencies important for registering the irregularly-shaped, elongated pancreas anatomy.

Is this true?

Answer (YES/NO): NO